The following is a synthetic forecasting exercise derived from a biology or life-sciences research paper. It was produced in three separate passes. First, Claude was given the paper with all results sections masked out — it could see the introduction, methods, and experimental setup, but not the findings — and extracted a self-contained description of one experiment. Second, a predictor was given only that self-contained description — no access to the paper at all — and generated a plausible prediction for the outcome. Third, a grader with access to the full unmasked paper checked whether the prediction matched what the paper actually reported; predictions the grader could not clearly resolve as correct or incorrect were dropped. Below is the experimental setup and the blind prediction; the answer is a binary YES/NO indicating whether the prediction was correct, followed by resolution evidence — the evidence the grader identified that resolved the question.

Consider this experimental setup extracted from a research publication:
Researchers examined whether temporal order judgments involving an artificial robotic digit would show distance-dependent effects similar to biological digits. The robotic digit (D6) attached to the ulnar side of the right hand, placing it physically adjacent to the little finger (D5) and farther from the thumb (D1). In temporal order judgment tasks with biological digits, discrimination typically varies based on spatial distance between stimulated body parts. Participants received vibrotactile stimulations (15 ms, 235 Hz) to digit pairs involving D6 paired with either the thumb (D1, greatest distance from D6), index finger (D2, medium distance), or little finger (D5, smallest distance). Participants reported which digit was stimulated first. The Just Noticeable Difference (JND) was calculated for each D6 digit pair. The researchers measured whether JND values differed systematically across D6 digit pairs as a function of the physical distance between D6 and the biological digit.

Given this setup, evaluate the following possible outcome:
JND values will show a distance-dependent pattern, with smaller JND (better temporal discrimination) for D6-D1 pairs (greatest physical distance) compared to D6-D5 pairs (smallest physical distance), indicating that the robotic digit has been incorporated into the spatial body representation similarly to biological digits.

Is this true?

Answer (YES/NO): NO